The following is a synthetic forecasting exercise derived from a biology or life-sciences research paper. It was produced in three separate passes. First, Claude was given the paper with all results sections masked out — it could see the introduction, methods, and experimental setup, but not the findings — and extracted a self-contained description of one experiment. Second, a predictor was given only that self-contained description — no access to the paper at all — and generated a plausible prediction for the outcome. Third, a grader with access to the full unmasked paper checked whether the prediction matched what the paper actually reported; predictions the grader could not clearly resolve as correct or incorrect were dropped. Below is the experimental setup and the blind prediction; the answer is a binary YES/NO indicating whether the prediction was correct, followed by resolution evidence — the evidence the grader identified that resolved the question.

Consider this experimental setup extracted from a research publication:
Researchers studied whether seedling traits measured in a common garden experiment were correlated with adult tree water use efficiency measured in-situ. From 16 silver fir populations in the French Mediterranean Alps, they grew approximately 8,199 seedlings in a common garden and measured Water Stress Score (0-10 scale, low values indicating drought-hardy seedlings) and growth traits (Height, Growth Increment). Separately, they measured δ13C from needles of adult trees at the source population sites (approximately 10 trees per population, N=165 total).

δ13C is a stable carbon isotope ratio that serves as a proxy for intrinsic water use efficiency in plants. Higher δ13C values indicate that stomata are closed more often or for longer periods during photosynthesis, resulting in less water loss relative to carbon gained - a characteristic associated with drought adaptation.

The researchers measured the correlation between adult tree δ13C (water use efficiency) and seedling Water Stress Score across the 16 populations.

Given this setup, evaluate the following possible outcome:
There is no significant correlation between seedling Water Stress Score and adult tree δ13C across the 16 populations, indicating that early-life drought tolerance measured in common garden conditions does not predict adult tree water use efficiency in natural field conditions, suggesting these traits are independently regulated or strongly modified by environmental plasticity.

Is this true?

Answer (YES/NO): NO